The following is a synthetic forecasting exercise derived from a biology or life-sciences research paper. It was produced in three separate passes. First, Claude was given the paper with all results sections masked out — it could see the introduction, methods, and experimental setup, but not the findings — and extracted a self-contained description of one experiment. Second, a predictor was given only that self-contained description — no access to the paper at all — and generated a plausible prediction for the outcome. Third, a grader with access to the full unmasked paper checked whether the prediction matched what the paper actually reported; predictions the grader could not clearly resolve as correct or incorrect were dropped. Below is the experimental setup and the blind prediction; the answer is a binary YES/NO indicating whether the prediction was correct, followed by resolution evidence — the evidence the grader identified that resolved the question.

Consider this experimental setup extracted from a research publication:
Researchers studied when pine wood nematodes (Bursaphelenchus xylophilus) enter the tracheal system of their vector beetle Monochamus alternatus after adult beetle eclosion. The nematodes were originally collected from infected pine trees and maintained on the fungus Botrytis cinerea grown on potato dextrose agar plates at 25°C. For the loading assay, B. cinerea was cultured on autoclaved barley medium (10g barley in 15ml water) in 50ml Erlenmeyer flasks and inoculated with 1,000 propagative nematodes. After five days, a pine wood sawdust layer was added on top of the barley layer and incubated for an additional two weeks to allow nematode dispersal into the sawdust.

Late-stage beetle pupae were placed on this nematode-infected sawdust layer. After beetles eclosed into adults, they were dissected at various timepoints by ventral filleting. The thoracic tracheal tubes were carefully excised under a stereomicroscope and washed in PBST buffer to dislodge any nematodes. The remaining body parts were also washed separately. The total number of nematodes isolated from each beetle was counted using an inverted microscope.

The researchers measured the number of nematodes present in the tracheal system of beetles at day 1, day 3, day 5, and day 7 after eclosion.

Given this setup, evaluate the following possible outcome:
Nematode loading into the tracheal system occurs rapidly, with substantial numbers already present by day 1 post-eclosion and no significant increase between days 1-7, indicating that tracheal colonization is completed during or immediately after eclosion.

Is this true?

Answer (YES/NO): NO